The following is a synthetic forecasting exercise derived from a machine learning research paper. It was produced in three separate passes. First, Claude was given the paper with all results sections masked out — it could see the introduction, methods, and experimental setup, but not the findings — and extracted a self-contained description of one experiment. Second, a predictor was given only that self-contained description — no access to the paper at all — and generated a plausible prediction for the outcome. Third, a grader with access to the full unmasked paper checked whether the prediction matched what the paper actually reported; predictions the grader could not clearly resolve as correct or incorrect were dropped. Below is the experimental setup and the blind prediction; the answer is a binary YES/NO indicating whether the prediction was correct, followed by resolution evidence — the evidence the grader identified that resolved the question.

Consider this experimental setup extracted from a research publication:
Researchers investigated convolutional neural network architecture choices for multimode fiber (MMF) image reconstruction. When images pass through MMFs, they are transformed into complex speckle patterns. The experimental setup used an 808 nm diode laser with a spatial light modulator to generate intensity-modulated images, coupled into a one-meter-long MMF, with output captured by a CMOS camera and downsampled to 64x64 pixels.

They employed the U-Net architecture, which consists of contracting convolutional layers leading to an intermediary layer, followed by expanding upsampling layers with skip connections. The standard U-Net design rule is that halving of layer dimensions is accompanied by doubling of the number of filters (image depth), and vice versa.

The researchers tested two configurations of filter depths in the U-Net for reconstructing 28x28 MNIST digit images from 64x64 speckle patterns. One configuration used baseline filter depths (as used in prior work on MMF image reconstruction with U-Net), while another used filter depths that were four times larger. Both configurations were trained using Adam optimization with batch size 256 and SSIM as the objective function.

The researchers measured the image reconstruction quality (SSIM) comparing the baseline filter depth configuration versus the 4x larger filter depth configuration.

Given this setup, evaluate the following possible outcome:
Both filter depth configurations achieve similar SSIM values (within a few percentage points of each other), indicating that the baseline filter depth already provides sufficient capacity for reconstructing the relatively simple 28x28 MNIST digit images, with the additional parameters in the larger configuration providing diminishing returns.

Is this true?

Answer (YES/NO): NO